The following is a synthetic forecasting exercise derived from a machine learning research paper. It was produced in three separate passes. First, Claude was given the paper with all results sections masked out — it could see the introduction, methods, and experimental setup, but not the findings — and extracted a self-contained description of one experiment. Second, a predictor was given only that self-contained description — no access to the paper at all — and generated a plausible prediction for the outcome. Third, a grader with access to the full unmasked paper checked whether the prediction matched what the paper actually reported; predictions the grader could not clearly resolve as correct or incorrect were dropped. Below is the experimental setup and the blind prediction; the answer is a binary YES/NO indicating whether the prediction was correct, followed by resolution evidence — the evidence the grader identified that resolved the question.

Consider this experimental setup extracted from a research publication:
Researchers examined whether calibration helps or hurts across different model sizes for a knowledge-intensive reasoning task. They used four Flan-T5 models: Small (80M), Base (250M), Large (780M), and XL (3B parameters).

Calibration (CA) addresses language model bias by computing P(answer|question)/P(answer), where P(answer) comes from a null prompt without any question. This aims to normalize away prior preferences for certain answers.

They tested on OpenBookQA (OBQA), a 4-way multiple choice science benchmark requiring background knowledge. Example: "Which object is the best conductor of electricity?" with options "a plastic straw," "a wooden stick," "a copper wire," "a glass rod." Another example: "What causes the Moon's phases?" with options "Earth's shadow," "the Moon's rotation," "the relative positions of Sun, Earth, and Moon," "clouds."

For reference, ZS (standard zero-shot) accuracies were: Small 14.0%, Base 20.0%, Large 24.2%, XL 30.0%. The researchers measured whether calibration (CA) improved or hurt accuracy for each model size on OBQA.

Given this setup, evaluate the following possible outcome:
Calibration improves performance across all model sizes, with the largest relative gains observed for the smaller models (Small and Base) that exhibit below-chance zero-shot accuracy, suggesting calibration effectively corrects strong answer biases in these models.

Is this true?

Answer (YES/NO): YES